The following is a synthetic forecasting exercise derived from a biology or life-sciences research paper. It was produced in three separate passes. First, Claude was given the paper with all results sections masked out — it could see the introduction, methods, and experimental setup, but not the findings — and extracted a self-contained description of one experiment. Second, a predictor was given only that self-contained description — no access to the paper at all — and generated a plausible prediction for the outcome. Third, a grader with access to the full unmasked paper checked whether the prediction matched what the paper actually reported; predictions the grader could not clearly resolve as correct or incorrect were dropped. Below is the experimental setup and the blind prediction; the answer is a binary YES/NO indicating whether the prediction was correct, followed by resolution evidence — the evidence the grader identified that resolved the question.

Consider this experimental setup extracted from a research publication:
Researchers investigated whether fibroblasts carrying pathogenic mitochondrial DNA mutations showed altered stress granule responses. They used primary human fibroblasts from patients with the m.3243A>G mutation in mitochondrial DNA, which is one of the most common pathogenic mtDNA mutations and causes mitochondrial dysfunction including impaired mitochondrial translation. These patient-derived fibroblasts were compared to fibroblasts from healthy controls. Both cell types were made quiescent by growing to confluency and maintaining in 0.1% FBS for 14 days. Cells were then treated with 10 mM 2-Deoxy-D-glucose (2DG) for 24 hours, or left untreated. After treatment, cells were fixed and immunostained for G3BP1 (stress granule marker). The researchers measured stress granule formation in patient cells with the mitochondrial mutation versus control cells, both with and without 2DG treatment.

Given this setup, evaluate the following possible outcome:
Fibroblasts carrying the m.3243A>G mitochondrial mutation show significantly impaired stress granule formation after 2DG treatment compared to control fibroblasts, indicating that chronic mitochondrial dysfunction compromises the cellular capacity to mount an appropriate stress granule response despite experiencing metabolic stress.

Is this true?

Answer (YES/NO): NO